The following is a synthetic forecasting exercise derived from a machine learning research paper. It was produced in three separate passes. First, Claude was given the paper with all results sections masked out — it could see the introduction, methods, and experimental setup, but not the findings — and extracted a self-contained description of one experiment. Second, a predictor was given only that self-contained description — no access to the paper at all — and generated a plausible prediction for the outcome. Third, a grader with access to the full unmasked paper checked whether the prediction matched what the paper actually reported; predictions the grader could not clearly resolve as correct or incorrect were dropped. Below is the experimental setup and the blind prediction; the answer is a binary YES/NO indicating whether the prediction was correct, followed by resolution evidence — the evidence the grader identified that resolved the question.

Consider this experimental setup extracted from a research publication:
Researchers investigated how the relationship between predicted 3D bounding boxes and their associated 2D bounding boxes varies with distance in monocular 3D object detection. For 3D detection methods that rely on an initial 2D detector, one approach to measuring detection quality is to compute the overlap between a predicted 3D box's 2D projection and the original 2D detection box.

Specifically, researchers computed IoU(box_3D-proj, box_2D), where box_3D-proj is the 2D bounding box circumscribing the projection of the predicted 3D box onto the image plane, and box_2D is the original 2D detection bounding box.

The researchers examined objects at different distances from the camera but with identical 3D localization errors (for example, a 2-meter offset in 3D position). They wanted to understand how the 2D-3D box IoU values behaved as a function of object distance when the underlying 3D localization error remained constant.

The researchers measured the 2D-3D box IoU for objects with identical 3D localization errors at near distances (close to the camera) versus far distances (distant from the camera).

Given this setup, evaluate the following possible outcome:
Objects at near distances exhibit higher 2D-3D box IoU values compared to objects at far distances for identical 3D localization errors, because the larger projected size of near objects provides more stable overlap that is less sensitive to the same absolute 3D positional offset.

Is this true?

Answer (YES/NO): NO